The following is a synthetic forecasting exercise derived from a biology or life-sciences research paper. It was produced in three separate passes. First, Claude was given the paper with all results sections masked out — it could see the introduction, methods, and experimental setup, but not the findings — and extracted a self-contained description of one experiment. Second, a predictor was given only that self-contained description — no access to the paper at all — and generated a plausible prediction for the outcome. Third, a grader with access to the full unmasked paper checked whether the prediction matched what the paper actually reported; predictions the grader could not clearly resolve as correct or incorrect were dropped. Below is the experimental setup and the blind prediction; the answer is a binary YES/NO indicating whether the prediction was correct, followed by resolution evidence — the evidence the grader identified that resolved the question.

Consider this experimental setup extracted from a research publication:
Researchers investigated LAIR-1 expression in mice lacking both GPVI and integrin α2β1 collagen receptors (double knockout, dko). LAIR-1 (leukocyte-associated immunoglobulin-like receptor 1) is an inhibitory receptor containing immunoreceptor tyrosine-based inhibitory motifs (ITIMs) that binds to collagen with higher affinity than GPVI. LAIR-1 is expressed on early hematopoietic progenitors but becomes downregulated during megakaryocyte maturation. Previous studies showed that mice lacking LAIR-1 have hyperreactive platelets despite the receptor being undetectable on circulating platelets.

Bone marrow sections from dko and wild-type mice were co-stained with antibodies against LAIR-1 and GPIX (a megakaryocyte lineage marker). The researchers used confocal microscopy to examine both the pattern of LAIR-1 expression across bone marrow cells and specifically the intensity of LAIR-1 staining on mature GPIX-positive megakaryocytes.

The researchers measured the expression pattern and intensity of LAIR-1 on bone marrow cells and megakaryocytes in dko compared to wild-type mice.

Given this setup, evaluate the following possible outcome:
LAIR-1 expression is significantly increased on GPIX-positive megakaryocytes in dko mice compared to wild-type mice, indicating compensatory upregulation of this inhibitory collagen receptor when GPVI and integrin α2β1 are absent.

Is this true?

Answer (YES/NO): NO